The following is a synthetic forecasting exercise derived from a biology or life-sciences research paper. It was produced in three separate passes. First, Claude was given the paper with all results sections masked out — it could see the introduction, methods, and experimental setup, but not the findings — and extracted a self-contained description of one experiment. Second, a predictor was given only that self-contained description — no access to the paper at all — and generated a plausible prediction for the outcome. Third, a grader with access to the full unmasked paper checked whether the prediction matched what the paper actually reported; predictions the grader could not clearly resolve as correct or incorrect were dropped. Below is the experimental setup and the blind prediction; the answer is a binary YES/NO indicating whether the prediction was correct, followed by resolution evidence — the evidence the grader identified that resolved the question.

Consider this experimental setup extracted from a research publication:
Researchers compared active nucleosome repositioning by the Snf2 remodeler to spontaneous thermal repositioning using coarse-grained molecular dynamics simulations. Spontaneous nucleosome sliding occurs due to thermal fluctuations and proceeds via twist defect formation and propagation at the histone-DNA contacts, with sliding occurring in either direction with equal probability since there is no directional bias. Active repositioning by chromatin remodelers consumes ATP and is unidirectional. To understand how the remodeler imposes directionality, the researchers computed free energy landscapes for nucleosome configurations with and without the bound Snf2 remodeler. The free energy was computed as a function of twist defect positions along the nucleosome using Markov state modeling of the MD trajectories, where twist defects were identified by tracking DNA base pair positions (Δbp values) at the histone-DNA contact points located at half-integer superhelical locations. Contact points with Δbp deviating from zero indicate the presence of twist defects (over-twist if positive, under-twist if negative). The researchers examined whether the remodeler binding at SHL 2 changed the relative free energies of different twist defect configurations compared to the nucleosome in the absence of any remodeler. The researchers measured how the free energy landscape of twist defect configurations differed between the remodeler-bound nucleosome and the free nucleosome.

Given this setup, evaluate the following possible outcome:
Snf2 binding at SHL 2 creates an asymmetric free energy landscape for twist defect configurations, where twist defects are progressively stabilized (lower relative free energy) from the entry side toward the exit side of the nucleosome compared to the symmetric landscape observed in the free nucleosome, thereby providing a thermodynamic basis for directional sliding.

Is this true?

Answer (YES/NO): NO